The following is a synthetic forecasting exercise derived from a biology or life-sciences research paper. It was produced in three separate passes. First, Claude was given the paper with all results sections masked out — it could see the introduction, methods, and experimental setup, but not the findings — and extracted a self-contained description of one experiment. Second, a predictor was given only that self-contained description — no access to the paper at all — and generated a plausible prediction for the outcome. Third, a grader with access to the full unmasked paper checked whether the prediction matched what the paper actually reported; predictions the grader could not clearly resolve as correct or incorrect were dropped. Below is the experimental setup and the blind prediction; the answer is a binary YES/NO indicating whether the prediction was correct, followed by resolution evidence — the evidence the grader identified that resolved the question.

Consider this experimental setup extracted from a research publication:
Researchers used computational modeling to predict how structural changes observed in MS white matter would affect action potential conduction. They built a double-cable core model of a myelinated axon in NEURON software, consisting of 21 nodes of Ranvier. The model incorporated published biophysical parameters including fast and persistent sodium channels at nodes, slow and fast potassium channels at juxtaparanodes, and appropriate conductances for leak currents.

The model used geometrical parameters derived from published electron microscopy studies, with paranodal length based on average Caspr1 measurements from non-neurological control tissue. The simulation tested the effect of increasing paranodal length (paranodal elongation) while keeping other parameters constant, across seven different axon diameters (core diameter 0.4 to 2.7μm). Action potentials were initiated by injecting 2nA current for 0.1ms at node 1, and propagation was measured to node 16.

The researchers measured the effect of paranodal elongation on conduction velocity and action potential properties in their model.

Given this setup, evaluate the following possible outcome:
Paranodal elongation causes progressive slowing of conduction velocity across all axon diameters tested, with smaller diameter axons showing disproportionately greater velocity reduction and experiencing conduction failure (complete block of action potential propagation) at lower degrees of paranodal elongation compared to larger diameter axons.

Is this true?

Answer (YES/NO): YES